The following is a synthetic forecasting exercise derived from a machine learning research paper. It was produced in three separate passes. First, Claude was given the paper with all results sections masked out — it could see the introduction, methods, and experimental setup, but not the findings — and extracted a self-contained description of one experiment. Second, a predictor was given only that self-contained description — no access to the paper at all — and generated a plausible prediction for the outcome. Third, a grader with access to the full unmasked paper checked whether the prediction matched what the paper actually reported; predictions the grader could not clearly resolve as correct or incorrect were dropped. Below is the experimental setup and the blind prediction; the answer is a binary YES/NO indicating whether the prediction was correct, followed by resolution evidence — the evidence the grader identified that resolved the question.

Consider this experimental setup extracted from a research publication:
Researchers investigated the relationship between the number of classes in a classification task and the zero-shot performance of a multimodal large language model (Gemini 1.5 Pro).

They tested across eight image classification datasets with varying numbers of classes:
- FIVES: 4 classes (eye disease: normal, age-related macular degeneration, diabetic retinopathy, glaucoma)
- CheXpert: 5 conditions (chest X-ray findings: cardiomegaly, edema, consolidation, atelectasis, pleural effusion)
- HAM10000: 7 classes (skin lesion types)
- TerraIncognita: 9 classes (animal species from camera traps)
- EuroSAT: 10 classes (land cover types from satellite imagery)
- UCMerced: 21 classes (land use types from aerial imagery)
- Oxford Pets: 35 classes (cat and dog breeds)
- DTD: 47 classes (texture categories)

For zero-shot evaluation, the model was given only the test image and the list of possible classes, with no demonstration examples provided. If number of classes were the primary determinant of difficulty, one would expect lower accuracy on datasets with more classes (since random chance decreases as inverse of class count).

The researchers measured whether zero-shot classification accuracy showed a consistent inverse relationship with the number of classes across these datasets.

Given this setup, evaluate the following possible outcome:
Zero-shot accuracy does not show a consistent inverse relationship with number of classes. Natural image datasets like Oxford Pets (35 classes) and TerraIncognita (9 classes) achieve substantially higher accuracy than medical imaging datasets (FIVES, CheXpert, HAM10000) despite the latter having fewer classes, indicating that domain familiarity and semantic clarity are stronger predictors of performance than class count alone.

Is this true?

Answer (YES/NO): YES